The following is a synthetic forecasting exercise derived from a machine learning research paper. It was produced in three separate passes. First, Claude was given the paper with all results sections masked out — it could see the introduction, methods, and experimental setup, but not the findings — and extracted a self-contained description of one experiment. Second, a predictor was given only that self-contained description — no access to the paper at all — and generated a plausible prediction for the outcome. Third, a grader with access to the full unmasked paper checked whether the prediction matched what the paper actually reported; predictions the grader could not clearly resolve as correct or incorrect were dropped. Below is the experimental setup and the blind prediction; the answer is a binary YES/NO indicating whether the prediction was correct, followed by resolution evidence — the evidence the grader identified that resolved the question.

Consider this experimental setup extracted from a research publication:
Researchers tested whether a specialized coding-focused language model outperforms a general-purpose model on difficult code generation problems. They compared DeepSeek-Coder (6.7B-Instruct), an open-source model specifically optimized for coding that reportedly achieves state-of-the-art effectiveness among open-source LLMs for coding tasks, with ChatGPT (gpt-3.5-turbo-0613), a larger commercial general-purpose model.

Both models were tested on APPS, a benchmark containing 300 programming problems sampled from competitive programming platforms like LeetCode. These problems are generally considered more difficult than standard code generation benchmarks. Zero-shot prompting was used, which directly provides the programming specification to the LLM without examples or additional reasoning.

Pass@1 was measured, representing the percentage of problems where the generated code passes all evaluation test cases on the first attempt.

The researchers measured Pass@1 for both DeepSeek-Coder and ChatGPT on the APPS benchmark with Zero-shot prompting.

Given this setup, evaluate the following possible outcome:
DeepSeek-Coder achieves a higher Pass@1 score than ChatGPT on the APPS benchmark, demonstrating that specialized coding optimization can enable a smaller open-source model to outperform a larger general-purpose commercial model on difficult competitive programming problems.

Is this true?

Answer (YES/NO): NO